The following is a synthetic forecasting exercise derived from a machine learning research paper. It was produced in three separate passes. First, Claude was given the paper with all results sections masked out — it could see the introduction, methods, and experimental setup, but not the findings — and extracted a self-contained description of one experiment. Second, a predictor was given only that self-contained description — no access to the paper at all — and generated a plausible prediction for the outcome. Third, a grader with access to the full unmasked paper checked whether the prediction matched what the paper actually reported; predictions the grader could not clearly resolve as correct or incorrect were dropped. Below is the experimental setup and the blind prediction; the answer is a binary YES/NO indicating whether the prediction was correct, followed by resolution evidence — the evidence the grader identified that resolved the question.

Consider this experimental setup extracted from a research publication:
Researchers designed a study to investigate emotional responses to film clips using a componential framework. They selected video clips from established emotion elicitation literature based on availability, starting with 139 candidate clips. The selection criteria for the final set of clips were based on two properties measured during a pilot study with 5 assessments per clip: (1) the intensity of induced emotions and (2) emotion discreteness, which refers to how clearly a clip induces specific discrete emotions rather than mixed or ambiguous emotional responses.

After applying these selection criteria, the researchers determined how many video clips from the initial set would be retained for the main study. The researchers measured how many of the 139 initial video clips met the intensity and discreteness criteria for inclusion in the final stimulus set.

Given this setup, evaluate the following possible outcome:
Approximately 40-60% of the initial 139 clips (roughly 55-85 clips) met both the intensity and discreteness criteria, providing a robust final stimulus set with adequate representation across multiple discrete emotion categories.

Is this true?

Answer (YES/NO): NO